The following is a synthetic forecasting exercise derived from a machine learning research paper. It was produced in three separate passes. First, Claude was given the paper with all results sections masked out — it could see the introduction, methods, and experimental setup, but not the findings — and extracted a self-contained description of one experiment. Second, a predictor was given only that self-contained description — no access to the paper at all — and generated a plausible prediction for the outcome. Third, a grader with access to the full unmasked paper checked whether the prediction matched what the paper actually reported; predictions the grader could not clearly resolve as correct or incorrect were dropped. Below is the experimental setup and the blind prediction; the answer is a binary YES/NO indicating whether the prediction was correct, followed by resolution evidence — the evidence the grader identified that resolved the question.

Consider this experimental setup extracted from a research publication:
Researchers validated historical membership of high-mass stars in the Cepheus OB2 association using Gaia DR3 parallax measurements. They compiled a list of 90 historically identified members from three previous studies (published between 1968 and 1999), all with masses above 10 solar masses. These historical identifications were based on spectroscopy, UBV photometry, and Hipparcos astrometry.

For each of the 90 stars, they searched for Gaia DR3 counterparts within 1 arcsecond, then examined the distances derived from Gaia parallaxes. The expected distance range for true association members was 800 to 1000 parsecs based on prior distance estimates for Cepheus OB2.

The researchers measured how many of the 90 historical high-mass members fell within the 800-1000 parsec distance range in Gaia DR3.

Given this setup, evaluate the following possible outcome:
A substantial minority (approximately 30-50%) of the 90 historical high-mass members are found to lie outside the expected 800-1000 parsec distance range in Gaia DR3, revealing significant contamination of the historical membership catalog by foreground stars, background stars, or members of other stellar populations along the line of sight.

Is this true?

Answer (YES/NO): YES